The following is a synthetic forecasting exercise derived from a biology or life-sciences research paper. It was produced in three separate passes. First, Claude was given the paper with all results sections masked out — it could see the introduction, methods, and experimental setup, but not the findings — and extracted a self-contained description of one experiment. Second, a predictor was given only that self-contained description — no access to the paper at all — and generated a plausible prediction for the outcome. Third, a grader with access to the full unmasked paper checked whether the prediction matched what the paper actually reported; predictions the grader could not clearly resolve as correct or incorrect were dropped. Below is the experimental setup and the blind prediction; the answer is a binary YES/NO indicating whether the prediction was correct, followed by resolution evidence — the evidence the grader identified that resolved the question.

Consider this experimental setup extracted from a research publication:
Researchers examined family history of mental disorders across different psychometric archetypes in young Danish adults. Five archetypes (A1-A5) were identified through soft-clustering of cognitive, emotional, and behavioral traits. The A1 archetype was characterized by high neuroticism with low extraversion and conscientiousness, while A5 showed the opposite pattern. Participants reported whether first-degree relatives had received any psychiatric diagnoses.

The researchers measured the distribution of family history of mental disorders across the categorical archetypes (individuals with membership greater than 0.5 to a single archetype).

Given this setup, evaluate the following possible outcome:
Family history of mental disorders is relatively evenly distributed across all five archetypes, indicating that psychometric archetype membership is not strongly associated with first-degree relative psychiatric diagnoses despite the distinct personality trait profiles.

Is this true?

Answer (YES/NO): NO